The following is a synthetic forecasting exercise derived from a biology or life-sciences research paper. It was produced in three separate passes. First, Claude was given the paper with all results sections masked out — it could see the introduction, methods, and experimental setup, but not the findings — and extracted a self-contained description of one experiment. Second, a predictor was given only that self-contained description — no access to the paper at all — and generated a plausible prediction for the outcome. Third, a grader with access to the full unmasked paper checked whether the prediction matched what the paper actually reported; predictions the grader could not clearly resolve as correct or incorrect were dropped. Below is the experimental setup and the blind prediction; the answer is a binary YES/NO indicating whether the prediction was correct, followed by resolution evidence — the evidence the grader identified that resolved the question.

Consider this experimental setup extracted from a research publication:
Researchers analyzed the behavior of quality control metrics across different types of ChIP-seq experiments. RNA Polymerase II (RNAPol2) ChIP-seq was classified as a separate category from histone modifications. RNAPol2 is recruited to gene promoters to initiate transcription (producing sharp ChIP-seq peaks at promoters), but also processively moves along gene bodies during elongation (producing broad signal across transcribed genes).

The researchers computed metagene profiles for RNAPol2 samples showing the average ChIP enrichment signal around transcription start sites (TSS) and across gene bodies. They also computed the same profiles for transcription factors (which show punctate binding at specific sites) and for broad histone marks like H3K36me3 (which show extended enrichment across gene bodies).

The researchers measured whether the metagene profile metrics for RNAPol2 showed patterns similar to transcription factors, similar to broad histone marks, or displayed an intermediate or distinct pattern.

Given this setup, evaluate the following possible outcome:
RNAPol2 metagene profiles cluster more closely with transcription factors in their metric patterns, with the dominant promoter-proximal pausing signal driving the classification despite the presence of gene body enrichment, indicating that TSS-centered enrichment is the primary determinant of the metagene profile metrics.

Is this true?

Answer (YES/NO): NO